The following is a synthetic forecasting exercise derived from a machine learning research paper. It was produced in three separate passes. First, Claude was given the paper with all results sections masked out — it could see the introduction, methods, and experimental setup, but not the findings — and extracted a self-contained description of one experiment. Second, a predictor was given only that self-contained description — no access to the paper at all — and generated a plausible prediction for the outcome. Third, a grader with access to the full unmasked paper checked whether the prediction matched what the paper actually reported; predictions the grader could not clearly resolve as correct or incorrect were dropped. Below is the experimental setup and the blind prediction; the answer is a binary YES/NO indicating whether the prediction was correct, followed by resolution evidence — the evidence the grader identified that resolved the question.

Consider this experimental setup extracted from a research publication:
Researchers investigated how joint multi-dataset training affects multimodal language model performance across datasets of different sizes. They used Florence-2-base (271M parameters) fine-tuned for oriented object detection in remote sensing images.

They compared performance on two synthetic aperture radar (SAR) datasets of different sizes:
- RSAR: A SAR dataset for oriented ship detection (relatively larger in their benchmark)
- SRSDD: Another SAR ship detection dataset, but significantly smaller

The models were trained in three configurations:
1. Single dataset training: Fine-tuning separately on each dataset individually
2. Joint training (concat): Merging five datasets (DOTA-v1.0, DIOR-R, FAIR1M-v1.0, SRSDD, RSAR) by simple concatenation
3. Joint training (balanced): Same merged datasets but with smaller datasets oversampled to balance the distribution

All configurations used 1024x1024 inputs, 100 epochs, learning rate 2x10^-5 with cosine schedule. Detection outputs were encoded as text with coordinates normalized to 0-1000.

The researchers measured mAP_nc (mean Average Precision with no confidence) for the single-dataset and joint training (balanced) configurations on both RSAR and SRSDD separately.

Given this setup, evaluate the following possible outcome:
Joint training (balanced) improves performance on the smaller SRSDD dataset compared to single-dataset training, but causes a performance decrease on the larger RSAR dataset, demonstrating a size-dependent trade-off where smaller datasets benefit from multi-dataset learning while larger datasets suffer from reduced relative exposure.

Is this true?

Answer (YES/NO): YES